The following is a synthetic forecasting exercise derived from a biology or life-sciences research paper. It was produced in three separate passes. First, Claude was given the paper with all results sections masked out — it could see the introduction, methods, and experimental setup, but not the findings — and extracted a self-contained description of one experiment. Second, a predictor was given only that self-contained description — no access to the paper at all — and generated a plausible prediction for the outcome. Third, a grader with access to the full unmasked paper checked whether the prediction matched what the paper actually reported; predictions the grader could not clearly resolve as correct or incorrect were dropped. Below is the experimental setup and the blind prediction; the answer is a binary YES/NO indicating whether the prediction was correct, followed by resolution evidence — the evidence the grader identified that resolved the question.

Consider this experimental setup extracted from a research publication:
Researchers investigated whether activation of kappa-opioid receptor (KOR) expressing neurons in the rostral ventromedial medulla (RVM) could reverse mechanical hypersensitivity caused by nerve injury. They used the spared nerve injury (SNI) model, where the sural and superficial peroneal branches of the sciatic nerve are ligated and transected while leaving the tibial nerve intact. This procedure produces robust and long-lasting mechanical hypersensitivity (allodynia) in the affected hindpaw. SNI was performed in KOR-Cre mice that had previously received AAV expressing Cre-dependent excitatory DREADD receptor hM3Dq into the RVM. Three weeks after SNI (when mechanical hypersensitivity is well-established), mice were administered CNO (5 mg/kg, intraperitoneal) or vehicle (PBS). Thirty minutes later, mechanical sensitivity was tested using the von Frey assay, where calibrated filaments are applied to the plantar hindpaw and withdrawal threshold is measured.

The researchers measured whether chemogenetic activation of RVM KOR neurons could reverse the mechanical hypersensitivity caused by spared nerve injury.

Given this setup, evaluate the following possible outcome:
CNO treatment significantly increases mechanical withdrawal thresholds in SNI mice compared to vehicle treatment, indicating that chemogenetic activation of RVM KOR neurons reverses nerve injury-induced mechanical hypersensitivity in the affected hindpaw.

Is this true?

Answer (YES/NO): YES